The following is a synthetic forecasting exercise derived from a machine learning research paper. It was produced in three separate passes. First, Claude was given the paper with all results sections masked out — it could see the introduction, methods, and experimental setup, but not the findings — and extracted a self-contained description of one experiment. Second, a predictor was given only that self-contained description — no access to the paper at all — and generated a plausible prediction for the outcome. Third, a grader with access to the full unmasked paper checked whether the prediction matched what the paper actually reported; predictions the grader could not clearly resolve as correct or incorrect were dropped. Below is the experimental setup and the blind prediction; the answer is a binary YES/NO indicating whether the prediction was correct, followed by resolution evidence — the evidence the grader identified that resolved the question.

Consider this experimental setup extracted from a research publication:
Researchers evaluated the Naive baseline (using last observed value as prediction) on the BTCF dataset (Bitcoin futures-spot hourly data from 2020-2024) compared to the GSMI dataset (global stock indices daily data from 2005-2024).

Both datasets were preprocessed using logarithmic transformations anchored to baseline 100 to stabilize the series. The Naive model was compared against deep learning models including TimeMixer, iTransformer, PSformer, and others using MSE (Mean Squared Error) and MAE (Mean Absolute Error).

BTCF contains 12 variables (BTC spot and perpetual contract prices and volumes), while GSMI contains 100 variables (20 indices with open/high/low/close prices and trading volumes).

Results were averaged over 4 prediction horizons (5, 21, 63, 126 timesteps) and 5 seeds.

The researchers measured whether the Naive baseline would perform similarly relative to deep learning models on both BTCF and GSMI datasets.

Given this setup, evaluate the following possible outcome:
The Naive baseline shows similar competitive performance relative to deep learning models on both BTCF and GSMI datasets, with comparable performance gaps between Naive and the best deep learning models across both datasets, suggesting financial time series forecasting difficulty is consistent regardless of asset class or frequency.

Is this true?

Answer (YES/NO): NO